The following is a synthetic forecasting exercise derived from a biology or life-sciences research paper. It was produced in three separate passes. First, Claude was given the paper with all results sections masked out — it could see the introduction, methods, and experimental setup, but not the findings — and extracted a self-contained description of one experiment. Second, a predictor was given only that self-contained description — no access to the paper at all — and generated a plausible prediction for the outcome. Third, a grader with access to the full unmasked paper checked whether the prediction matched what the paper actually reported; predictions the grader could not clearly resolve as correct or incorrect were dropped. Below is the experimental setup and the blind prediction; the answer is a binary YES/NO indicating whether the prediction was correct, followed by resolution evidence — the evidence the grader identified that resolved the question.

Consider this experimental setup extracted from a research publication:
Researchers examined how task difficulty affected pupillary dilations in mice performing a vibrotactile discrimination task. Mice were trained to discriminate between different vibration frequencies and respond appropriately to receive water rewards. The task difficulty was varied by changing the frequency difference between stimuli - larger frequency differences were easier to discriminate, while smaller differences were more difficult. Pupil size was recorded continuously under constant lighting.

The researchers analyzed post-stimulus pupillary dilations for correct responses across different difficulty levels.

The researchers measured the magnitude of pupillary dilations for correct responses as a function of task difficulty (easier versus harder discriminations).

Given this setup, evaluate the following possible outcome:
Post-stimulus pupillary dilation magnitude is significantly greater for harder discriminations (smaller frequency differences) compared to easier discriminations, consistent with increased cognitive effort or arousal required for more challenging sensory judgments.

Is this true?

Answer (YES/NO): NO